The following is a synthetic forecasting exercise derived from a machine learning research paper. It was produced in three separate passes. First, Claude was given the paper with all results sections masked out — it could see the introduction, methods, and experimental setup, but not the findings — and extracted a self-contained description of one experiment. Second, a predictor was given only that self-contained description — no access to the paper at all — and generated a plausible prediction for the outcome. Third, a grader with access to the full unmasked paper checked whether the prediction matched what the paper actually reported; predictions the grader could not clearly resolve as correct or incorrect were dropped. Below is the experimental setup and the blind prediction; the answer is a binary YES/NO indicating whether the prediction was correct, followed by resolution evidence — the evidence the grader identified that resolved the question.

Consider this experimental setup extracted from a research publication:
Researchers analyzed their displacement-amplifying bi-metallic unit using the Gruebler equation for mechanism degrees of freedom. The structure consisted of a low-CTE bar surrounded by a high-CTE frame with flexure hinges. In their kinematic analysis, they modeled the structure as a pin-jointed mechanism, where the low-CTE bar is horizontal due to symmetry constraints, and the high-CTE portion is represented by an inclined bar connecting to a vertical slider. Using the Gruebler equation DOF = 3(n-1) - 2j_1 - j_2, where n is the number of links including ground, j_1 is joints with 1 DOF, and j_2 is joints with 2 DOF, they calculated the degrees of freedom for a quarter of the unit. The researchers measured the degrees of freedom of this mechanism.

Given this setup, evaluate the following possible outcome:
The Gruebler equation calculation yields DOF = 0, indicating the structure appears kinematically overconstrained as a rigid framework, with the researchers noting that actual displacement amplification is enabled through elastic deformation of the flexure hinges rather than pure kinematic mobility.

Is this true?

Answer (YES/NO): NO